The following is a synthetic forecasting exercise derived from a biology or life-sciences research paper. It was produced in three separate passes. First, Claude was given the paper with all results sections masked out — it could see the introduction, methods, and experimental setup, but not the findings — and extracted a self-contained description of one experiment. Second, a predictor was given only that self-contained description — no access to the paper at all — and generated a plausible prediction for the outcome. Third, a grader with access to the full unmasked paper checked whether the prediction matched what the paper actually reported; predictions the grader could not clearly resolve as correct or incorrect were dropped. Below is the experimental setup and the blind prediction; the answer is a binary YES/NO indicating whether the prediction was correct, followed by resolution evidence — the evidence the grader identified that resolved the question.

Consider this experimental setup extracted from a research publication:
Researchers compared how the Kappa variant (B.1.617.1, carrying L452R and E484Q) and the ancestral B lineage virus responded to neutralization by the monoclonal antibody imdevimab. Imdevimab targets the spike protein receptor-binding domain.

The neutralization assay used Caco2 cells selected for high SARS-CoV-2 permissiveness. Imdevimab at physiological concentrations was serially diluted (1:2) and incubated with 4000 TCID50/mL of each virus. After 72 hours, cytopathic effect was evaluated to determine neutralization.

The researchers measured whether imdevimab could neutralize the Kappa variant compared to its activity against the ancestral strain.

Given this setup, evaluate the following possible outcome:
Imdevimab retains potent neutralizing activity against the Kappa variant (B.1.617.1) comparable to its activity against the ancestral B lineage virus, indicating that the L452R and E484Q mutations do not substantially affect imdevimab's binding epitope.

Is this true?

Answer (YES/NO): NO